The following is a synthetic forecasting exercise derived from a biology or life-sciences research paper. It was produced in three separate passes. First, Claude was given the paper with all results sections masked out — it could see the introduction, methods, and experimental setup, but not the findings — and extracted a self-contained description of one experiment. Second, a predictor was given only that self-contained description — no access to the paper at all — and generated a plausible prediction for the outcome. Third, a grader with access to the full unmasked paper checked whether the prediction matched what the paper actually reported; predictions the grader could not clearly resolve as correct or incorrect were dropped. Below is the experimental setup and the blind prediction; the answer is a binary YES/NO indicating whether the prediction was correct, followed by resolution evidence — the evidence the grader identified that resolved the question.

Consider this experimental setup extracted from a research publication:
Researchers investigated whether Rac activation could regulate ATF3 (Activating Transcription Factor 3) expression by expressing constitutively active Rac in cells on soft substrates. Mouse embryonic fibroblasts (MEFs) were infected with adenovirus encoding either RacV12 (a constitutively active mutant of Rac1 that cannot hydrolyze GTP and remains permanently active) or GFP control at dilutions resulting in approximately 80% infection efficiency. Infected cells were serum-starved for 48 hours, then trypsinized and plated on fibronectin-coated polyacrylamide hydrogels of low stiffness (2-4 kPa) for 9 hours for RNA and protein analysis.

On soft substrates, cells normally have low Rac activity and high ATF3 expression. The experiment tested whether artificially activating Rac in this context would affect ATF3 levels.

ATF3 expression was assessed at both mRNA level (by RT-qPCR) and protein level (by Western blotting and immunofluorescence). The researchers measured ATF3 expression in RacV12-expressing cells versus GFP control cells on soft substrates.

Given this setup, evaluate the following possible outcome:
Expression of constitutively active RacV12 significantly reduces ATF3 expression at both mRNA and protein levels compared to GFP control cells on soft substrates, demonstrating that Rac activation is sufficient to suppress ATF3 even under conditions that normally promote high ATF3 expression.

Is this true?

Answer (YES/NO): NO